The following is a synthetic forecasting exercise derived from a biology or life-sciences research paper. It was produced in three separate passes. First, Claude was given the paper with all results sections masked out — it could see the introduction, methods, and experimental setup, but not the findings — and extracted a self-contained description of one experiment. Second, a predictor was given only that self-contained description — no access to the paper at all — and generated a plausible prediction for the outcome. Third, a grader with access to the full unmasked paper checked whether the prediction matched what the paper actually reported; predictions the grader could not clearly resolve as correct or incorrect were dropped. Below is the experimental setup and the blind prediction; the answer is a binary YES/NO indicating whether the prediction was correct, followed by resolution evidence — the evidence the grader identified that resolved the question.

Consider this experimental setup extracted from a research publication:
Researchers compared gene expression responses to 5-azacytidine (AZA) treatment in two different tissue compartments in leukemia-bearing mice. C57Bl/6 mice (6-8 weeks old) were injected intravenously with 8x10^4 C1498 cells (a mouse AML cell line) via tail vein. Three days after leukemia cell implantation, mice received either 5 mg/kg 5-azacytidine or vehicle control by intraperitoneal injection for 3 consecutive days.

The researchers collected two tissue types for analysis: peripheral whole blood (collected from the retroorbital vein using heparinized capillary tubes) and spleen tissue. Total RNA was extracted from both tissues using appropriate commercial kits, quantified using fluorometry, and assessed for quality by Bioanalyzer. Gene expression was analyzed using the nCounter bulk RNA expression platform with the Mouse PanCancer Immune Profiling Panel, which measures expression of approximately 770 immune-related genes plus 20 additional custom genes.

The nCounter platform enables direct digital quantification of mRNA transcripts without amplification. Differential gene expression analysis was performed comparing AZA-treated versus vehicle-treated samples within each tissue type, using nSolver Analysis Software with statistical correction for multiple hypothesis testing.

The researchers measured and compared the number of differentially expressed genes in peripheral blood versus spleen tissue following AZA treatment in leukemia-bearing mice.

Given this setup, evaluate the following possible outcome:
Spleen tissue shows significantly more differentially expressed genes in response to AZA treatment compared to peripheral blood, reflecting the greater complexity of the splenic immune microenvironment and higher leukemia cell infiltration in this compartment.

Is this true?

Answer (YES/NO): YES